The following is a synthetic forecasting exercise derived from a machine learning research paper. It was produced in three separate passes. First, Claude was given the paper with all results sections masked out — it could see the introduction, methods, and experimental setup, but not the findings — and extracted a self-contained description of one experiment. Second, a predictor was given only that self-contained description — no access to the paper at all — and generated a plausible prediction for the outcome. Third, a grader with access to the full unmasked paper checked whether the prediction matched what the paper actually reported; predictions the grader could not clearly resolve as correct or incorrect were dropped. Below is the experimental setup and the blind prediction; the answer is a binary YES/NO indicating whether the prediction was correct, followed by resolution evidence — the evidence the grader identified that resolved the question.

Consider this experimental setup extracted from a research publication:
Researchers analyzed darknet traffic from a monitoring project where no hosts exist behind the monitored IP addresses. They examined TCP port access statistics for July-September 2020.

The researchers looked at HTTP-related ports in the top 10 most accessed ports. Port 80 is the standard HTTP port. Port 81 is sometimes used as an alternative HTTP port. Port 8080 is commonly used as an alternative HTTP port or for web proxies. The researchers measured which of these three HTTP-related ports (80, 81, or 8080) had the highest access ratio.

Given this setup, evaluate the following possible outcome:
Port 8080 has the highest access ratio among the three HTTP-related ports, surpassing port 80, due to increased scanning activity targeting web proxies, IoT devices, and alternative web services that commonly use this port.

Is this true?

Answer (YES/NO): NO